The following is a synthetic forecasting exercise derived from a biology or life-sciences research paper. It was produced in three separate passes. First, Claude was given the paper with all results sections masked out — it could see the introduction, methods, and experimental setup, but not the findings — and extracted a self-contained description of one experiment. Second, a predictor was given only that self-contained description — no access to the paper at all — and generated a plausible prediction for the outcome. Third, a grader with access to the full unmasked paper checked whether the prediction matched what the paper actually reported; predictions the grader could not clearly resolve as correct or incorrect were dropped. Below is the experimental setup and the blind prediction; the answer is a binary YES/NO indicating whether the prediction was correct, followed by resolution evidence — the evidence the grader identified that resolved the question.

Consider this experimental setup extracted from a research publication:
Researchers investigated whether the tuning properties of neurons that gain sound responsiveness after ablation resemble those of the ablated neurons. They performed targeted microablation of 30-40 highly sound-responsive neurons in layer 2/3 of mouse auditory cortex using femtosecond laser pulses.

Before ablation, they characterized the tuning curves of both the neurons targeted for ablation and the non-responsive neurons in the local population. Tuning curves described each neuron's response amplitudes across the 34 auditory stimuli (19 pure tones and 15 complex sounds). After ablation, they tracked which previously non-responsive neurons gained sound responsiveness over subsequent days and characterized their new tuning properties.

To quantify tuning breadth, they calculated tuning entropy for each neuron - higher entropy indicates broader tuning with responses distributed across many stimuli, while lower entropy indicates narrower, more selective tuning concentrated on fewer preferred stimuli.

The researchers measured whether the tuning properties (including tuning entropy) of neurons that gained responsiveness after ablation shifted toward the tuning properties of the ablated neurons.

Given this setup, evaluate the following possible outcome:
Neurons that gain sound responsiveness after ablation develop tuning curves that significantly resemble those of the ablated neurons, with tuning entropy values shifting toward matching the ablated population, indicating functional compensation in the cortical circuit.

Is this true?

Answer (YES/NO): NO